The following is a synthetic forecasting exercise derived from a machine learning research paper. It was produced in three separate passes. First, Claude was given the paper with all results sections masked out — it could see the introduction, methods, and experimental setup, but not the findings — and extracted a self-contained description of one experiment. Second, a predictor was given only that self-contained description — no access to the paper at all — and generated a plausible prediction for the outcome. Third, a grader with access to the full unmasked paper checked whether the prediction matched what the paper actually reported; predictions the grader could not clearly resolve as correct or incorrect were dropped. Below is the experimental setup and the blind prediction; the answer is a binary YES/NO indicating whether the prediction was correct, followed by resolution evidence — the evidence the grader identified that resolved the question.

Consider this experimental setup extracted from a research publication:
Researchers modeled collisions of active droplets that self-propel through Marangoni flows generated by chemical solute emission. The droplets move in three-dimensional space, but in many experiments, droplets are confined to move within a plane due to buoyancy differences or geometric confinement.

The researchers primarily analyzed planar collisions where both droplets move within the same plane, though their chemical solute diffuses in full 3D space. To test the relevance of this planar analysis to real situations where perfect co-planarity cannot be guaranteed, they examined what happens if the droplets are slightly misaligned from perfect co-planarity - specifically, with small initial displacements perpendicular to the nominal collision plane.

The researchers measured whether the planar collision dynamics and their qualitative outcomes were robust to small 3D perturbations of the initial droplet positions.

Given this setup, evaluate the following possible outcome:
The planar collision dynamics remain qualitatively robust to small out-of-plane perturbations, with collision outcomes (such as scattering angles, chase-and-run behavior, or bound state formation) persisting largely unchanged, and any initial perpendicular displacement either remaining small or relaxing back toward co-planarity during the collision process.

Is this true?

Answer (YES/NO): YES